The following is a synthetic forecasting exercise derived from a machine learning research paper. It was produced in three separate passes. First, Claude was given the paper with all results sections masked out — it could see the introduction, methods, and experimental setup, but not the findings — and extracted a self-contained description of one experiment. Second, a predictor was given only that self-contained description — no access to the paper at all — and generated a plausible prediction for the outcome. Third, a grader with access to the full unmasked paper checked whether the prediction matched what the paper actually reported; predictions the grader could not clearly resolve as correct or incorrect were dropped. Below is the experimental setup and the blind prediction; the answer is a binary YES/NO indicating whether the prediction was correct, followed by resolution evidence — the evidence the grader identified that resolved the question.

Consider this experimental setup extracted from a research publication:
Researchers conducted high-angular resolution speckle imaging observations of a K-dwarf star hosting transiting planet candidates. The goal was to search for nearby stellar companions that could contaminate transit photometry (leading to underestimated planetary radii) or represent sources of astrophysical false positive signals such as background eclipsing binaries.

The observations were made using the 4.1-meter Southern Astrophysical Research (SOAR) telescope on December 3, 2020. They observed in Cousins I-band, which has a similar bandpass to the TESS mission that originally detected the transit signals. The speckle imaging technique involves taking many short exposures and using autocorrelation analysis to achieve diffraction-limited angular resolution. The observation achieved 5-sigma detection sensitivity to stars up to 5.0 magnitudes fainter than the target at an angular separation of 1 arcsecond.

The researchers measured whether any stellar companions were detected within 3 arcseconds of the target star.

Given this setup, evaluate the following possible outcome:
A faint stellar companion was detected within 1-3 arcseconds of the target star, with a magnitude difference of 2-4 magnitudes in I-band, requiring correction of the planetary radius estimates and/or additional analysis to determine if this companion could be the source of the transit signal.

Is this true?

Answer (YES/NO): NO